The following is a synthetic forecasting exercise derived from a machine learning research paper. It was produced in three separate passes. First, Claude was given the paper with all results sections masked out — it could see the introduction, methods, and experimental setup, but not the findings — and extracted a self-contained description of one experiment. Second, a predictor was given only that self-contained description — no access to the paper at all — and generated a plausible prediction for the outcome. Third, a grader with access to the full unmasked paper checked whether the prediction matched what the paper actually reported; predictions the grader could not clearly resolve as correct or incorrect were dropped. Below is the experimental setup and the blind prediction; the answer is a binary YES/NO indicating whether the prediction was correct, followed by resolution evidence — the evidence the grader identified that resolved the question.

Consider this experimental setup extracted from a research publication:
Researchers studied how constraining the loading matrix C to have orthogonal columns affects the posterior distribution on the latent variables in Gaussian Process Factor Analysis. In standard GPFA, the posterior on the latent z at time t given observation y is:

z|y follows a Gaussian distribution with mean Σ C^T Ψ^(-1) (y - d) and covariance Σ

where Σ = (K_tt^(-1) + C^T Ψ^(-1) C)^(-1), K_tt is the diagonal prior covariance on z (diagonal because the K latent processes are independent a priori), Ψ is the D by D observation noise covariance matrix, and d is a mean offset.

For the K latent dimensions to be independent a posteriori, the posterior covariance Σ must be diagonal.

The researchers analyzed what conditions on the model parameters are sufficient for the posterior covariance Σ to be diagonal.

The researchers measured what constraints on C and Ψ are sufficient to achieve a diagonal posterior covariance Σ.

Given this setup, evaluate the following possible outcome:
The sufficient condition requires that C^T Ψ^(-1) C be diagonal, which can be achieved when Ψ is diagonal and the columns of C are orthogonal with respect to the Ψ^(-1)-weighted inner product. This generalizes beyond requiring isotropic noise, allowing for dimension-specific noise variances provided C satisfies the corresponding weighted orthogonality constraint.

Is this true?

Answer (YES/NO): NO